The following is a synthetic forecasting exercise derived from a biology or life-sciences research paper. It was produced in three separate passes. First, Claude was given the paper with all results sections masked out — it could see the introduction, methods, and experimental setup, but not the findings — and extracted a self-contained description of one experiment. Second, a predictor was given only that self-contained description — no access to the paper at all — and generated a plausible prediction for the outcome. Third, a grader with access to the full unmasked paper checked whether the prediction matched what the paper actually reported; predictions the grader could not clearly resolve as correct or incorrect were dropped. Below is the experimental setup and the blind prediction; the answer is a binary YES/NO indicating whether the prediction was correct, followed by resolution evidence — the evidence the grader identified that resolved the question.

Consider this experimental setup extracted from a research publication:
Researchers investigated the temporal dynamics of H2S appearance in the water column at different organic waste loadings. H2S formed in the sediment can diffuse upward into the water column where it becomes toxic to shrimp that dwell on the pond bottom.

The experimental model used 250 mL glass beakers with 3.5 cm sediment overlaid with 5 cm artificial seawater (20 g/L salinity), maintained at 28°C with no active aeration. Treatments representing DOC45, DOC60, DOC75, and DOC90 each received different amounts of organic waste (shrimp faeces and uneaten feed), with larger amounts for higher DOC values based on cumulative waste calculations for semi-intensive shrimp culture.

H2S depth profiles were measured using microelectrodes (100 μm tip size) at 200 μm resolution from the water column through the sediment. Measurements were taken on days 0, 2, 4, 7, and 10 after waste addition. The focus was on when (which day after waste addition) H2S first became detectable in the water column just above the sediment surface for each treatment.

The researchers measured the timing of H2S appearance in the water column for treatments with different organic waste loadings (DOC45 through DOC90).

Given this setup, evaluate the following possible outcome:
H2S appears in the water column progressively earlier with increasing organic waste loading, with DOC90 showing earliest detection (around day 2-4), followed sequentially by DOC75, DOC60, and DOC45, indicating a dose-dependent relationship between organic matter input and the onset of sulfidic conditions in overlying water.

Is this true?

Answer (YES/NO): NO